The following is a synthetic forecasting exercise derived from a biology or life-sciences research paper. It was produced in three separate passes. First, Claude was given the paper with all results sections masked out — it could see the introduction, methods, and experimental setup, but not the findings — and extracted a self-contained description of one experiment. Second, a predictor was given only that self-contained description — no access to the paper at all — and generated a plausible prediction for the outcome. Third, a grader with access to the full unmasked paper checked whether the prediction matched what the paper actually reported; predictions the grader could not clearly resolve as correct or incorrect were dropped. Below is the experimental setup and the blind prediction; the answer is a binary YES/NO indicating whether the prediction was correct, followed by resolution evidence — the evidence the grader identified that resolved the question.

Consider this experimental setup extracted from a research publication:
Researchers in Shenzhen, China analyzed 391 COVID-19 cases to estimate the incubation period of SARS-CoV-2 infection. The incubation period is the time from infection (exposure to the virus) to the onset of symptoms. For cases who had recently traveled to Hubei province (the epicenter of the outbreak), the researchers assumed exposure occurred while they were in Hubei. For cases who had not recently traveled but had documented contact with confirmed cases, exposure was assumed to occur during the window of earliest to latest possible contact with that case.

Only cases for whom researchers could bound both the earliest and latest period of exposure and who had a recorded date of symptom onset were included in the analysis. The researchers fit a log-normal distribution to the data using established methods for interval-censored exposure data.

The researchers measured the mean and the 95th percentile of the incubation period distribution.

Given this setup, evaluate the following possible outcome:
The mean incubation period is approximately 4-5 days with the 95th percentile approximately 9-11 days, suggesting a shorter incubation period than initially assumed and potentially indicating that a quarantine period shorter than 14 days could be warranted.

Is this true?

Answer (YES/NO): NO